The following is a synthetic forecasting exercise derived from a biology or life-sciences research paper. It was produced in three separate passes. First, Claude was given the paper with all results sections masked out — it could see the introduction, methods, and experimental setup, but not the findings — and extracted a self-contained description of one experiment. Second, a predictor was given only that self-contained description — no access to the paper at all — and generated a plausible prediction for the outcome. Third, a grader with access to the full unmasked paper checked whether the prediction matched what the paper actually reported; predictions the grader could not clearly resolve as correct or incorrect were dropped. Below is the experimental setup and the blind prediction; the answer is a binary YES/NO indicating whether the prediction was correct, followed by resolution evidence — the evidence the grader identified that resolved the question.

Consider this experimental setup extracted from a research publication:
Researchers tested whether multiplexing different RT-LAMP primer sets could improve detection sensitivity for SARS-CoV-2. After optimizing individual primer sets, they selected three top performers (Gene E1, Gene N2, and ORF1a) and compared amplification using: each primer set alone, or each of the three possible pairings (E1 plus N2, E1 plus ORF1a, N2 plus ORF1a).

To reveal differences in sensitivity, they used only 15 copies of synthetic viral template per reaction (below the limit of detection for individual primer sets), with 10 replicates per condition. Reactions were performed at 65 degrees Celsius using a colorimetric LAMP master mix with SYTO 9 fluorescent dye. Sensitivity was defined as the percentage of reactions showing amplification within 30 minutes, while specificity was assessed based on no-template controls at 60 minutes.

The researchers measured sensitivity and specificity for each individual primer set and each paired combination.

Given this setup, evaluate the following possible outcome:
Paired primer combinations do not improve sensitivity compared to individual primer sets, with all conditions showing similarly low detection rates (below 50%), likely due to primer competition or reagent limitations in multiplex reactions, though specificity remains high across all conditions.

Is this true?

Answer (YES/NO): NO